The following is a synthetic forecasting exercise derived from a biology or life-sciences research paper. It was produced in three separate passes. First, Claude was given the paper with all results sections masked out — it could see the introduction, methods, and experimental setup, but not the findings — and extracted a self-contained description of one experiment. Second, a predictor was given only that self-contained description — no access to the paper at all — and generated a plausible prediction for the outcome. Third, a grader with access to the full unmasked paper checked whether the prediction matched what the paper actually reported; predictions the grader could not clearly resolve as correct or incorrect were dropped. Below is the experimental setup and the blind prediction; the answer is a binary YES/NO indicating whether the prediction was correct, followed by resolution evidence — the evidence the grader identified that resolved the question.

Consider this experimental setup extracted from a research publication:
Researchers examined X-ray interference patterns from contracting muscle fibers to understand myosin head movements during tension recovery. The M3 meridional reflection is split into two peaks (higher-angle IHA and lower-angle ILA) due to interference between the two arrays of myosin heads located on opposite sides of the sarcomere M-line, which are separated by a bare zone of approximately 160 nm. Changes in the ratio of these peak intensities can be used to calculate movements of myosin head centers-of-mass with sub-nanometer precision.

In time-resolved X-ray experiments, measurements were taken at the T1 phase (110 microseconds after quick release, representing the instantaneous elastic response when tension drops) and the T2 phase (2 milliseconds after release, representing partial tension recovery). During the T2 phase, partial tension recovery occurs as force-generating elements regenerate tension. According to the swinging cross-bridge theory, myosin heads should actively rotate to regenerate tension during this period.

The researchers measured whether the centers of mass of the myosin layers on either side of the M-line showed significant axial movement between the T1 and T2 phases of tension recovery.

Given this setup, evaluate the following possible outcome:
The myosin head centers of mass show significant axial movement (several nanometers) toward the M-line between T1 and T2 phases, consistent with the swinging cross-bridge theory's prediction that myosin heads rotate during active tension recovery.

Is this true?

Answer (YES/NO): NO